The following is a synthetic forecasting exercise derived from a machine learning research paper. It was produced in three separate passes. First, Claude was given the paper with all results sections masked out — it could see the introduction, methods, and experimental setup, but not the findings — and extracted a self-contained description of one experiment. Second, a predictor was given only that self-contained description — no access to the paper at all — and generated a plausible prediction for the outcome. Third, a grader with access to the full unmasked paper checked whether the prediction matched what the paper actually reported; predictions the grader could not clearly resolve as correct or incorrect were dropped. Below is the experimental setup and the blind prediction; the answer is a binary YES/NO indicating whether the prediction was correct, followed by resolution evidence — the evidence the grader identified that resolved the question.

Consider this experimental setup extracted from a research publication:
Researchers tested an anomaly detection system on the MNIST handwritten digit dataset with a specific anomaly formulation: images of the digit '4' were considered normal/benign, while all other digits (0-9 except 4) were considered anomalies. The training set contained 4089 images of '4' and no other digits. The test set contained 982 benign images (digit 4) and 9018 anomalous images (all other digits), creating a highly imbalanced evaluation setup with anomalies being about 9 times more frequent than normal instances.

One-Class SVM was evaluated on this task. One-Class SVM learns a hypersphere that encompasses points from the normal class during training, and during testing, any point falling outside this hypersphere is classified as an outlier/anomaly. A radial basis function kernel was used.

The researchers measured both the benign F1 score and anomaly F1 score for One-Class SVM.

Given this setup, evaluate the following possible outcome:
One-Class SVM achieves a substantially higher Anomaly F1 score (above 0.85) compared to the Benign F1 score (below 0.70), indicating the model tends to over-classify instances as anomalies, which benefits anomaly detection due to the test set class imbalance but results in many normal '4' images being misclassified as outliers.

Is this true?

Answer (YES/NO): YES